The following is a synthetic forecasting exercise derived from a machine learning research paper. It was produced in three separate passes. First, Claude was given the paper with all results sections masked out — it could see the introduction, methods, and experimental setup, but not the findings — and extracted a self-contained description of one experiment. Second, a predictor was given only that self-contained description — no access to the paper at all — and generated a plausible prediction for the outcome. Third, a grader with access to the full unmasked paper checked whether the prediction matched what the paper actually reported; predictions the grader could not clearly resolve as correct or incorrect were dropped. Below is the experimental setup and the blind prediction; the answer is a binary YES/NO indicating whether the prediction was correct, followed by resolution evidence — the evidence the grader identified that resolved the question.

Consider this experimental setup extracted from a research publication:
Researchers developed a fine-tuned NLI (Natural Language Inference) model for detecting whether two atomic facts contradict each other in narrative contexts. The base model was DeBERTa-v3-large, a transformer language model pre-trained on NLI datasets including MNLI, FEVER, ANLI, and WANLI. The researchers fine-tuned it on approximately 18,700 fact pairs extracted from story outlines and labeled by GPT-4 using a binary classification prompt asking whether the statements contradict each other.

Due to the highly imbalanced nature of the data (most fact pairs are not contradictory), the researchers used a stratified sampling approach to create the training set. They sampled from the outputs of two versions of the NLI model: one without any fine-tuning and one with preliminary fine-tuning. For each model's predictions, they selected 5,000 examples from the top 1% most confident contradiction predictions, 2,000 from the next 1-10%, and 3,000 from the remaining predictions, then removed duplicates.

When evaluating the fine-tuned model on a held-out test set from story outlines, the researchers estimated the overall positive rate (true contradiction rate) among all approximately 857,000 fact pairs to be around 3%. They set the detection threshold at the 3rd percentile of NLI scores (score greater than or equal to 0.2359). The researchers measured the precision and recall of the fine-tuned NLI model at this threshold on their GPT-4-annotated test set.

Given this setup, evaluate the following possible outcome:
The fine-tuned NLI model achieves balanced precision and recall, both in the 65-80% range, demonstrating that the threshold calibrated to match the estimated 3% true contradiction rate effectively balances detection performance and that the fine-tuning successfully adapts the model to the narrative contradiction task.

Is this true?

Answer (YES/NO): NO